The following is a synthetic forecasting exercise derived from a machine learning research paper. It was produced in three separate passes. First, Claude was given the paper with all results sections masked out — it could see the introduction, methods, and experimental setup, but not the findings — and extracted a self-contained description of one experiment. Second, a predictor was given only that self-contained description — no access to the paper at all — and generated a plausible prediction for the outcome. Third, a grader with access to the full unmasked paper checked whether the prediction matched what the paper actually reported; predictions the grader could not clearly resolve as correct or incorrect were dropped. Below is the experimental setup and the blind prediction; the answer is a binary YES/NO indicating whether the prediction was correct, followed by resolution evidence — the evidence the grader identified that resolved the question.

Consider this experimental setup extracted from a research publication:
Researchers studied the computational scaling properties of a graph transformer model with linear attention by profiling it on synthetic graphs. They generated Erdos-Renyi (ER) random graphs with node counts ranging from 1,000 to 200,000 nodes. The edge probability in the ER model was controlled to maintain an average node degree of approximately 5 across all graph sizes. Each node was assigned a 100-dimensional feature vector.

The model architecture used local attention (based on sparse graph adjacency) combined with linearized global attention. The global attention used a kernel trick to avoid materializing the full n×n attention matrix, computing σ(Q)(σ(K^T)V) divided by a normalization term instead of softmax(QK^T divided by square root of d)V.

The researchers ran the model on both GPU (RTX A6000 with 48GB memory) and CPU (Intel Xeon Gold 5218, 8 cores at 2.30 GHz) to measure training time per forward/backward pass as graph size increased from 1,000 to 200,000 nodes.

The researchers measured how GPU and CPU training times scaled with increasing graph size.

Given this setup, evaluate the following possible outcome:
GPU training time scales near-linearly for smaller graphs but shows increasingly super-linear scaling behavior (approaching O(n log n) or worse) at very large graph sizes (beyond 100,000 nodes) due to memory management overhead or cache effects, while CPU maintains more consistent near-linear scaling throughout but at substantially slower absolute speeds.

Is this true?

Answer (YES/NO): NO